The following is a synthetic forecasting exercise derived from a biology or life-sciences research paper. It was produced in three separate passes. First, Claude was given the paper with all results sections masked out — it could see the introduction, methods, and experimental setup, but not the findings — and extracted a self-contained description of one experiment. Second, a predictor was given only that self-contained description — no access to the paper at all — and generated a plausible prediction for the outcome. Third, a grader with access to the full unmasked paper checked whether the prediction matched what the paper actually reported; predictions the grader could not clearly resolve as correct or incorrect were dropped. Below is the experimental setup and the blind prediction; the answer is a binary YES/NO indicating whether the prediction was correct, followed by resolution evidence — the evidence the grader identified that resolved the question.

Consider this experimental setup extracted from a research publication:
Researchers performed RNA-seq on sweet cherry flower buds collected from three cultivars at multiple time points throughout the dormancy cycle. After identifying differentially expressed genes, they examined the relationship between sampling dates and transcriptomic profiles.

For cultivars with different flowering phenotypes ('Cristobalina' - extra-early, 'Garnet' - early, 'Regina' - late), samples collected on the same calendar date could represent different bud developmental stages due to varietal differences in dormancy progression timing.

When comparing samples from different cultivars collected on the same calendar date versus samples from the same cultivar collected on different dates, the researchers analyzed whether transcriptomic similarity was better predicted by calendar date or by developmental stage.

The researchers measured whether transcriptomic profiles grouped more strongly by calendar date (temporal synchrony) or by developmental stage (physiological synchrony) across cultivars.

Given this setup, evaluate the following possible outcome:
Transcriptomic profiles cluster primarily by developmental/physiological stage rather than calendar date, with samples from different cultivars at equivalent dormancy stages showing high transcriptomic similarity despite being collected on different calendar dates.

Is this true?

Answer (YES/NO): YES